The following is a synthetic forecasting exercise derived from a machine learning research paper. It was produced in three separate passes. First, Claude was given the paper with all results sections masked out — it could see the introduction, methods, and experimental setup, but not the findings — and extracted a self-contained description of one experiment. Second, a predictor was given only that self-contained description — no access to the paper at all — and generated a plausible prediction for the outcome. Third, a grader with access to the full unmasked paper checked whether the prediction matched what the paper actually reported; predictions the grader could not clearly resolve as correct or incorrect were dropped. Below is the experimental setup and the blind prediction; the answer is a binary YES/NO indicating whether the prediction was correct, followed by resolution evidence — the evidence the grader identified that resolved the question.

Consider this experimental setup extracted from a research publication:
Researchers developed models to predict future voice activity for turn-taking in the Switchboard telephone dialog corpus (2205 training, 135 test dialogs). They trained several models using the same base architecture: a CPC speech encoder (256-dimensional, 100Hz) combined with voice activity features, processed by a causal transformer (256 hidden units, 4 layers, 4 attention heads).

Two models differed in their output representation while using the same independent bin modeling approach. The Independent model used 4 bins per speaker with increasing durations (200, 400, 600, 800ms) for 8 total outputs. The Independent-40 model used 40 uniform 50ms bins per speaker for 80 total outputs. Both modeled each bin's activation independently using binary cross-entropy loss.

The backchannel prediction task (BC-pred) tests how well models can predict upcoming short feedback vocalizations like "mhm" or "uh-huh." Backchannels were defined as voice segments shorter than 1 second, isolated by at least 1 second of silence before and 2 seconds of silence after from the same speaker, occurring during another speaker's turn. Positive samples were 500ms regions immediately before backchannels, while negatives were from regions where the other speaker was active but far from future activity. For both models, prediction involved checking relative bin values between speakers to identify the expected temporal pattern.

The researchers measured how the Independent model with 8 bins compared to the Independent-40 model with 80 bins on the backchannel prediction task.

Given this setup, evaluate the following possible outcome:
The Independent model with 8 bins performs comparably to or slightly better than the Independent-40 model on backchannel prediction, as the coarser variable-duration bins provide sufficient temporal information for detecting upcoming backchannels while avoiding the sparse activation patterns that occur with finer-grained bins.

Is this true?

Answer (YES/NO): YES